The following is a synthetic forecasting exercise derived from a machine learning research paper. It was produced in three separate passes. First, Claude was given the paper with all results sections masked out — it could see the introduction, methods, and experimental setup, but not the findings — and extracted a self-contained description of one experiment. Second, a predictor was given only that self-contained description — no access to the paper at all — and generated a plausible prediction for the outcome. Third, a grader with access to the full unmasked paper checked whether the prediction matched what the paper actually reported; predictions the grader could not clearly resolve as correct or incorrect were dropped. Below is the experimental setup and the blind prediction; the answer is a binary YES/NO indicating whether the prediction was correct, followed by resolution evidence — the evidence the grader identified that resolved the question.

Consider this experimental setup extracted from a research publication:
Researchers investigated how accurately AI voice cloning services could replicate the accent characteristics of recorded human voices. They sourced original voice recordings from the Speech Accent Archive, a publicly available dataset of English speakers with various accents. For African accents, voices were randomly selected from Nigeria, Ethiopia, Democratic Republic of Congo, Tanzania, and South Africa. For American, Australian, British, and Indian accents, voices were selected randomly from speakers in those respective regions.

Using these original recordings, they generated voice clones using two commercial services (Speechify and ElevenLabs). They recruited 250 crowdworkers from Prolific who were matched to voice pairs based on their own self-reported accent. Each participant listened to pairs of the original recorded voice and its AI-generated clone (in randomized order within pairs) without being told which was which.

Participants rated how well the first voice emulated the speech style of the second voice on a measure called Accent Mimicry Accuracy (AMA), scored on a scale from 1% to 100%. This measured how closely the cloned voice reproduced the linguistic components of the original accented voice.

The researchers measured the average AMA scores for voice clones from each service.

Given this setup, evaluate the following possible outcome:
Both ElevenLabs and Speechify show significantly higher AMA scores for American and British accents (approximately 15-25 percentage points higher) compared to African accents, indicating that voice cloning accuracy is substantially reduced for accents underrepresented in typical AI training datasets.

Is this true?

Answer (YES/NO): NO